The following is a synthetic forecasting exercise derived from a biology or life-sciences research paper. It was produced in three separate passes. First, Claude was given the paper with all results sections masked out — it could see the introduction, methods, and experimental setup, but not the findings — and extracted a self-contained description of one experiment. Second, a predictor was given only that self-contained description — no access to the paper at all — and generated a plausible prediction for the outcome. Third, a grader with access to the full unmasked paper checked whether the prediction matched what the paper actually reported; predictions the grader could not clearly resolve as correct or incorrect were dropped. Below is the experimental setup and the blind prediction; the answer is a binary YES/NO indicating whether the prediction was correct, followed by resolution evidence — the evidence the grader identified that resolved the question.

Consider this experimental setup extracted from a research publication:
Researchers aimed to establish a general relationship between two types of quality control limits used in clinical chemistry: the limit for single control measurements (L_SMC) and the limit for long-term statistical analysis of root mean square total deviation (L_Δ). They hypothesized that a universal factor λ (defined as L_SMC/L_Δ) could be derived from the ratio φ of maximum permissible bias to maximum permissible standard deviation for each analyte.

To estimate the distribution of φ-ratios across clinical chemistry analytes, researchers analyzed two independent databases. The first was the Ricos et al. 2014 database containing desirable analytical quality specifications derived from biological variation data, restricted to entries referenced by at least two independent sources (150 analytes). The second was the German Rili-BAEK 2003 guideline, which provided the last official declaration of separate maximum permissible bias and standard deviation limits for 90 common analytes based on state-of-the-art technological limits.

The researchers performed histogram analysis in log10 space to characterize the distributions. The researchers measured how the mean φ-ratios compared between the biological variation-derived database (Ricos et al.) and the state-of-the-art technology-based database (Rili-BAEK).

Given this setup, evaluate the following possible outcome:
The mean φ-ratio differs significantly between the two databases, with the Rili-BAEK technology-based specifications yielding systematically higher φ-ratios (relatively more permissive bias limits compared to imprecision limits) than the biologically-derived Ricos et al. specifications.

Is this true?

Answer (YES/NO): NO